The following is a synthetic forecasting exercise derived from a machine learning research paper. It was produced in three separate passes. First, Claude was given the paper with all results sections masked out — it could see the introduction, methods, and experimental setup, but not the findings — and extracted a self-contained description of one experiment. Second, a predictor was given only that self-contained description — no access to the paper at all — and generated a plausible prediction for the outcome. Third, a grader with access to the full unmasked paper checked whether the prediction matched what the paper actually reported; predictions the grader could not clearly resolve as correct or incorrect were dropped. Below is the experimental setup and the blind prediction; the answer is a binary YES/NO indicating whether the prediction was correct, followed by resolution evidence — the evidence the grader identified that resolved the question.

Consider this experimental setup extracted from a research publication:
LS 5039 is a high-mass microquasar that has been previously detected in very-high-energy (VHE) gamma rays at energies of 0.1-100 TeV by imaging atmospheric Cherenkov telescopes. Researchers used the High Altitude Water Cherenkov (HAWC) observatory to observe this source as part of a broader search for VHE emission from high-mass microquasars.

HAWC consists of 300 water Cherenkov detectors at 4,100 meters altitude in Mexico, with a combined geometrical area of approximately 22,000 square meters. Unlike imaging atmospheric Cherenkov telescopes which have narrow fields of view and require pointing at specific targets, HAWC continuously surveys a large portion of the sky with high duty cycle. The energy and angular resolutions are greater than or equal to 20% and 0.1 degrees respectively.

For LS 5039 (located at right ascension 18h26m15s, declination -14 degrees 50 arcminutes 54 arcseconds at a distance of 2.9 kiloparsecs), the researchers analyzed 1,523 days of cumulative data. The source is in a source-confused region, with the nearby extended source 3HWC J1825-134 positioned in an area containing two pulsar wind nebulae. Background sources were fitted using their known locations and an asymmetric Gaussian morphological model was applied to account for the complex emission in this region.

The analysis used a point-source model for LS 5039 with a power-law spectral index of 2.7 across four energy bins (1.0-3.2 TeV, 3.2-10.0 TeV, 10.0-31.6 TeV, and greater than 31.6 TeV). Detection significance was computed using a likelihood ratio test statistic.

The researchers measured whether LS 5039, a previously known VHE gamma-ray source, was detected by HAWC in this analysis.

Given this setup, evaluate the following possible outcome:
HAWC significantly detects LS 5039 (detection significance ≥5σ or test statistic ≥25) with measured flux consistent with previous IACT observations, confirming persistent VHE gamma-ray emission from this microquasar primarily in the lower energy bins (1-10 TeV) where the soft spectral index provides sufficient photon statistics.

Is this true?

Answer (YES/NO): NO